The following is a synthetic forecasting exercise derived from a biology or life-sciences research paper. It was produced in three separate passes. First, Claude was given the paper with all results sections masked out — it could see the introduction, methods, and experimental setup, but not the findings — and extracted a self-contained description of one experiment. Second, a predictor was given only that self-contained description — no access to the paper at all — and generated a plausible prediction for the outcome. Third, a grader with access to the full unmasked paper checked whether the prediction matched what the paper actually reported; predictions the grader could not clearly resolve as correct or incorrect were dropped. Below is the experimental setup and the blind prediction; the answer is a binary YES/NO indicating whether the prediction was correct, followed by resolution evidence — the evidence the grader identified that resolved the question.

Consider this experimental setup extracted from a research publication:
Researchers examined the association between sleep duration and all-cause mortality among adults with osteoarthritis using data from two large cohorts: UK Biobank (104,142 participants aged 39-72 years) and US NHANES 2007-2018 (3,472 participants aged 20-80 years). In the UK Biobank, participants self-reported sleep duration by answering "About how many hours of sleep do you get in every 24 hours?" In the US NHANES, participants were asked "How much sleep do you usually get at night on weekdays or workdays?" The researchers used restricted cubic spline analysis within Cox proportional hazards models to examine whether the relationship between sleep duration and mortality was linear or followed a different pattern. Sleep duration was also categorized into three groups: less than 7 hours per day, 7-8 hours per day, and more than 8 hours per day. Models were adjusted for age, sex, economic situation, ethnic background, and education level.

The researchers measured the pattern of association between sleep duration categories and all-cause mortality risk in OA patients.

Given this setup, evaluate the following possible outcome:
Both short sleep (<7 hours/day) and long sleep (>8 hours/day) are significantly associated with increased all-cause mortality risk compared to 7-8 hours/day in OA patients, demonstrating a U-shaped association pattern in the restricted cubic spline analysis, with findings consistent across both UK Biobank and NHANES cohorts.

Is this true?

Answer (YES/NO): YES